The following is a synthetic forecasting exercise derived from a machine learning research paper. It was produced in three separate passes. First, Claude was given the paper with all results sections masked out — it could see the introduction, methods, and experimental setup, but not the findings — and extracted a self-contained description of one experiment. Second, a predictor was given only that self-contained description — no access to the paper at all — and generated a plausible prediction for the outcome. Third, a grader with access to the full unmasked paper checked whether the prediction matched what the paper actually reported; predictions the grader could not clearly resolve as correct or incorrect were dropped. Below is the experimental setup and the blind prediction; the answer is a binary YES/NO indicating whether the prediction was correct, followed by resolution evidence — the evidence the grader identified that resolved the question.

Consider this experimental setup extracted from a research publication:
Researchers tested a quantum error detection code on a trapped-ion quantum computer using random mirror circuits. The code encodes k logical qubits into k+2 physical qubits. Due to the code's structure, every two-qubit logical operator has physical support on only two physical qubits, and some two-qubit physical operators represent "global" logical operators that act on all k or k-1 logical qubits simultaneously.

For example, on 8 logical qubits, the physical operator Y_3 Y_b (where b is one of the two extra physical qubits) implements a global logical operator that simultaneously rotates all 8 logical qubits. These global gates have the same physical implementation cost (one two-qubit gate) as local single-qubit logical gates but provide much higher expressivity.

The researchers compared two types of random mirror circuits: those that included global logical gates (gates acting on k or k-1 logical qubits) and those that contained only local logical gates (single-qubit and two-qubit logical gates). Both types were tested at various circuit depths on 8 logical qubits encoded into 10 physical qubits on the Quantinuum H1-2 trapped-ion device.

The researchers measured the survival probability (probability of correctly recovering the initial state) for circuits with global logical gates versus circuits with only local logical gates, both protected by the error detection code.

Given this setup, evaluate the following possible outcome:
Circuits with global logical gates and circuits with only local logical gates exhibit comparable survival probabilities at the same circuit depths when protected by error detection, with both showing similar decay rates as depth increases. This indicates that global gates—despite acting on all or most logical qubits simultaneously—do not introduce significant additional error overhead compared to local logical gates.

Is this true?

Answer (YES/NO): NO